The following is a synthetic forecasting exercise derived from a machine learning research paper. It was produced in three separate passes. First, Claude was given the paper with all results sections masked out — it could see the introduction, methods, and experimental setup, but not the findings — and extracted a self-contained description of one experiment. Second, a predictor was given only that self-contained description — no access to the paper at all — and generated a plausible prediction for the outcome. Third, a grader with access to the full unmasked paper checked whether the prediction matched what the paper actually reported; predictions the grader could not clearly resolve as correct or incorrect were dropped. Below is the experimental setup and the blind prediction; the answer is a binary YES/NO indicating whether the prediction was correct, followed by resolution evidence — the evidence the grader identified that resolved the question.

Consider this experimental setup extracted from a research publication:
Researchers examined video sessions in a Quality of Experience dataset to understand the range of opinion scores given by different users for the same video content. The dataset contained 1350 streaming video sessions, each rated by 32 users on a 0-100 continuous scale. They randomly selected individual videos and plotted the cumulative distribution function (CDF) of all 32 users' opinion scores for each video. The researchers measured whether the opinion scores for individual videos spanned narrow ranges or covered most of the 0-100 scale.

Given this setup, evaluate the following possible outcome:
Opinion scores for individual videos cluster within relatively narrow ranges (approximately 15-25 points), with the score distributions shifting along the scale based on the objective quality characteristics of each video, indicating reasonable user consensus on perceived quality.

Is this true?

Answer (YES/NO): NO